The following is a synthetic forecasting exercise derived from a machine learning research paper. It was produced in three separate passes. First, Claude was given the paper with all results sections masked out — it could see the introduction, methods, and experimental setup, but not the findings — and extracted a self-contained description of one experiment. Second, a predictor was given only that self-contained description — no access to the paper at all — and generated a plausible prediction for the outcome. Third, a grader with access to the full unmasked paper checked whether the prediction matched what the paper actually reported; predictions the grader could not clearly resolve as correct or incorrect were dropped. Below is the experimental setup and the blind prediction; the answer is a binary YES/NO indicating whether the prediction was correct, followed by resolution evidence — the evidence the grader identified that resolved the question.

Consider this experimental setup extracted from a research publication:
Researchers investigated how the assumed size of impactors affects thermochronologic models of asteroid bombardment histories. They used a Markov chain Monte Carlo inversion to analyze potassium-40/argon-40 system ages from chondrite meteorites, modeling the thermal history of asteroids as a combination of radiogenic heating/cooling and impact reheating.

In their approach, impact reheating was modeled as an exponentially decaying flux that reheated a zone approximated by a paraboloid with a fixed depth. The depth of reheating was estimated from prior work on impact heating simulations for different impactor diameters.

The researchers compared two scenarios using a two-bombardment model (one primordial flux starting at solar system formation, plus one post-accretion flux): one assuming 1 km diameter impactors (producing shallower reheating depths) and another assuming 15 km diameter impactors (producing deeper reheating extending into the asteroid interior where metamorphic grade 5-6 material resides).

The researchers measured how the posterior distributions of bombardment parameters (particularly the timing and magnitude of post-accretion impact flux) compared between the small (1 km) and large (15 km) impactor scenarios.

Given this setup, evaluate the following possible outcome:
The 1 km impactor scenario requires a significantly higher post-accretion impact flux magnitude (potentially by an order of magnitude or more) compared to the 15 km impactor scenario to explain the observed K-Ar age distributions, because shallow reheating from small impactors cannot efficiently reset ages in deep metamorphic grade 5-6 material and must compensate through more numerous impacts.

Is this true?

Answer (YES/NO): NO